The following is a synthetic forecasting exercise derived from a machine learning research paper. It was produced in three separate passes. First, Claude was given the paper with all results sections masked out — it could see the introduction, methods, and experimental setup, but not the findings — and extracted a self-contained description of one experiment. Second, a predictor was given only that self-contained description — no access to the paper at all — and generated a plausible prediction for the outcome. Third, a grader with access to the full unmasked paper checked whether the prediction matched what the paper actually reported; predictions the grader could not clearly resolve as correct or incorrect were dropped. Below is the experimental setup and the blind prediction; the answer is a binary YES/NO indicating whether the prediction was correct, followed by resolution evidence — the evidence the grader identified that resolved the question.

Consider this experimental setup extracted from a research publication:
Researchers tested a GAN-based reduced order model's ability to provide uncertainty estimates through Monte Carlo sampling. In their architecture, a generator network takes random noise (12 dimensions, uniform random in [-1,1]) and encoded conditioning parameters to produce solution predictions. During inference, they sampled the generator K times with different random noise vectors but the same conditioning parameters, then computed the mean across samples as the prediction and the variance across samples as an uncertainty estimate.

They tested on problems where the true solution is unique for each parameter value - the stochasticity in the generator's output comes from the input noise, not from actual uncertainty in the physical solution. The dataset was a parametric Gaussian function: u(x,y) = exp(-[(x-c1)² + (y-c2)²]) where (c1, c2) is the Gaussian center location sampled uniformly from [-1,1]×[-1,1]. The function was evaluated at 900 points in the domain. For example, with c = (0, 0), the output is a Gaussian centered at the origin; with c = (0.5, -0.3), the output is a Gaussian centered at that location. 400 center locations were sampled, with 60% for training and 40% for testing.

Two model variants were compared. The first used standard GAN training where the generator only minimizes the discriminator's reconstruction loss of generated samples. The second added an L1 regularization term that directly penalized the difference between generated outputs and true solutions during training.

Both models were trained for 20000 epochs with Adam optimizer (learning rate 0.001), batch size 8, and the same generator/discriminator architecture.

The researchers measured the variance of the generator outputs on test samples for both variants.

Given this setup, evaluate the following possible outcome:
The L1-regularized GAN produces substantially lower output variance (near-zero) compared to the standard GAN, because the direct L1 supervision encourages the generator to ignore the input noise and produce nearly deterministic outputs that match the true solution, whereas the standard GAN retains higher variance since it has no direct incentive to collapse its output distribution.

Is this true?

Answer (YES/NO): YES